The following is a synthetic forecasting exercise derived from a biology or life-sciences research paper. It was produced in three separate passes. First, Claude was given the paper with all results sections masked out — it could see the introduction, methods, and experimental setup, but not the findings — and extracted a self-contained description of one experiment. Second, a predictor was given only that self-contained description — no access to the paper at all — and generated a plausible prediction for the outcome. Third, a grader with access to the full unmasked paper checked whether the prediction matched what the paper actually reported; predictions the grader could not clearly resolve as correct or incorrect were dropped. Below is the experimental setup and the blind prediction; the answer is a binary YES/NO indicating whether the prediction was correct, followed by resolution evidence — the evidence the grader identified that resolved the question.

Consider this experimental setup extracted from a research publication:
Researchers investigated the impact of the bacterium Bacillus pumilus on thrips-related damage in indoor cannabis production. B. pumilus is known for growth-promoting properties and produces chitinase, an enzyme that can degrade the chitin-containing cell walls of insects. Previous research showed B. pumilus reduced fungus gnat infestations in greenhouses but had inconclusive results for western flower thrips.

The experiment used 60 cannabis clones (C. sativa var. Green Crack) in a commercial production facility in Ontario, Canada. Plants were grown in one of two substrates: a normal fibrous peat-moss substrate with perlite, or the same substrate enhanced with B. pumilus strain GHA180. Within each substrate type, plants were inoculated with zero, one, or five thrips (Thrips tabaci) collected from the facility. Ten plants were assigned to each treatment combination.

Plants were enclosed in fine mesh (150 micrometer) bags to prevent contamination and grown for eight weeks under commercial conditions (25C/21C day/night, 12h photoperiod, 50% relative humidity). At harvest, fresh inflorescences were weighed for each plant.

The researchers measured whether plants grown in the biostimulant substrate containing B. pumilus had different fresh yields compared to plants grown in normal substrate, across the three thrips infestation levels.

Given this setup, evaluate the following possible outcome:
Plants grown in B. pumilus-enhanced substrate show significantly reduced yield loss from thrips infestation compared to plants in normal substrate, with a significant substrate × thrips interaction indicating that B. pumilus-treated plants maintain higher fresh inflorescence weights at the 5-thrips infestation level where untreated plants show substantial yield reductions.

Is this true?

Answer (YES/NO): NO